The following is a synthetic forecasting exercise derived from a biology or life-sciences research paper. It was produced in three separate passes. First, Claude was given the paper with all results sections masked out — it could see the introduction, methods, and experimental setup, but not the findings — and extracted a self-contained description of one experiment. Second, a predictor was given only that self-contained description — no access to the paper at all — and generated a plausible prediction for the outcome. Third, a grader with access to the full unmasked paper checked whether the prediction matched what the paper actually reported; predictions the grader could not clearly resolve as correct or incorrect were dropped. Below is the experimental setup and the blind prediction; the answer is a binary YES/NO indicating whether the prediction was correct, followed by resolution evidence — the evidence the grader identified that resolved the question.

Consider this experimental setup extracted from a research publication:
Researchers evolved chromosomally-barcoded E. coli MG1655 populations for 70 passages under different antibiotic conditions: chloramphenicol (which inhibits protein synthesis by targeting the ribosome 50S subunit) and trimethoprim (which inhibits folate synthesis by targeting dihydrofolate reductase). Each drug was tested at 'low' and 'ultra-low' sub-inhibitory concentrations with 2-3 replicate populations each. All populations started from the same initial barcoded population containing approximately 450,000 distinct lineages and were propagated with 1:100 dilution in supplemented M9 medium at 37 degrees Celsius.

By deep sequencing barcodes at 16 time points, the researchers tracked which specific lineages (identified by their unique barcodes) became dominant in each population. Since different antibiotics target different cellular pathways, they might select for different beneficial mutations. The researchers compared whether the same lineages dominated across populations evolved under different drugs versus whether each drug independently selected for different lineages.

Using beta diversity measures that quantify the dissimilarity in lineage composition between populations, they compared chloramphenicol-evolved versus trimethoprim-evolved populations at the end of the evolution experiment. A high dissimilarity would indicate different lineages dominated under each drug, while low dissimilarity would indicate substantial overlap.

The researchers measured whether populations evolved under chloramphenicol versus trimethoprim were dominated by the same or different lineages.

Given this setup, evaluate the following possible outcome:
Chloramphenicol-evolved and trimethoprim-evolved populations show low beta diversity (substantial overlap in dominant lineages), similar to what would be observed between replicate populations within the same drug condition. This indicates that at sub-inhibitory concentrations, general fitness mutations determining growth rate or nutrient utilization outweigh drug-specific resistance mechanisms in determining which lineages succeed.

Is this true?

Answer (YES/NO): NO